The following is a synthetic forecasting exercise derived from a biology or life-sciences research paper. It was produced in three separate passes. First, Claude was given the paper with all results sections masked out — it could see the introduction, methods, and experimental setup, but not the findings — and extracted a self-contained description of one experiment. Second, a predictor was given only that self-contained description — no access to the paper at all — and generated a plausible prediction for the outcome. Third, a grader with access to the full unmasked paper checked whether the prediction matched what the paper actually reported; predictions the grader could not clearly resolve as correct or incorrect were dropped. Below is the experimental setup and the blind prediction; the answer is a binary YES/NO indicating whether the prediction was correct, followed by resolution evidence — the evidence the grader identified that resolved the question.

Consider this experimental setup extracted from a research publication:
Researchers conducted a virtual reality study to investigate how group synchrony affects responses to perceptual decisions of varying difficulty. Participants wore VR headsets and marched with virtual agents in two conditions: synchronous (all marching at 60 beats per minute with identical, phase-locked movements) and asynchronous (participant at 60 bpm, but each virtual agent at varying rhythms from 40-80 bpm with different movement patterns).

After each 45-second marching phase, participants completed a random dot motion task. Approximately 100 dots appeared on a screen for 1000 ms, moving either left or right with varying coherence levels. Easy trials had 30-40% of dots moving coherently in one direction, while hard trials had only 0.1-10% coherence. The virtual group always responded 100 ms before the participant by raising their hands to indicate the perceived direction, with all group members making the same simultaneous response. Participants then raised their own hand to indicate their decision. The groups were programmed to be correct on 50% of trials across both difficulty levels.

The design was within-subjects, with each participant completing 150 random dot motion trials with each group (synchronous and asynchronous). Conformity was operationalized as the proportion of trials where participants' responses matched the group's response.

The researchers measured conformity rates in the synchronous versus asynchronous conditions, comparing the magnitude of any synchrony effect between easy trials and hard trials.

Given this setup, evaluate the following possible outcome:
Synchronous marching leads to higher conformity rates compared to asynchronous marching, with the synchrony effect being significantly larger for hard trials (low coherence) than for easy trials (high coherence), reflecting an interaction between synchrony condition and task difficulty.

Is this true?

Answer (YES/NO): YES